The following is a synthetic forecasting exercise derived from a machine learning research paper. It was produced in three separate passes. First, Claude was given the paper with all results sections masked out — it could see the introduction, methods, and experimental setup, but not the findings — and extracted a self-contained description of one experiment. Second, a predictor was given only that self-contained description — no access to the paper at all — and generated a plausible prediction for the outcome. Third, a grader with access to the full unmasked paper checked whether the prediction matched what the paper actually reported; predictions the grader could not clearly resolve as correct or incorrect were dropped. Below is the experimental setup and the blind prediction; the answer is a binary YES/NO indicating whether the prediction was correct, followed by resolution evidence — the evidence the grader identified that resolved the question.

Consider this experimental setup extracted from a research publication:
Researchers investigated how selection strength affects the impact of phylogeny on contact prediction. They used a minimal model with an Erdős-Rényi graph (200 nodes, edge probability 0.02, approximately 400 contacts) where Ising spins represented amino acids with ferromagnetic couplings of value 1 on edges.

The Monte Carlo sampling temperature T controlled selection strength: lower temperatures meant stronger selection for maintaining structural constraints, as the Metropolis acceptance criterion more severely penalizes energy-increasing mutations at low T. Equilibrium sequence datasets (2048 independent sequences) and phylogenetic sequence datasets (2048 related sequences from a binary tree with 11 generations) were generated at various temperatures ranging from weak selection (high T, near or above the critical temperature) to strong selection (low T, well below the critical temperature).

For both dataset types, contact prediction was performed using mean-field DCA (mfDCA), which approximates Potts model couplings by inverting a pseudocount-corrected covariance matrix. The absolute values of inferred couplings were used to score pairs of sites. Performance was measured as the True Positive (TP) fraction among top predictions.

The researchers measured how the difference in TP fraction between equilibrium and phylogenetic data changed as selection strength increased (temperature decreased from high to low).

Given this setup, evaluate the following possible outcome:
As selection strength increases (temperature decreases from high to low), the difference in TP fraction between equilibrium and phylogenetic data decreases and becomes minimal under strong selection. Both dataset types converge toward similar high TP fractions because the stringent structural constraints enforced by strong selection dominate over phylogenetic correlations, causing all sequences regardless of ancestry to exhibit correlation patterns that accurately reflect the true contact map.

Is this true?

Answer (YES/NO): NO